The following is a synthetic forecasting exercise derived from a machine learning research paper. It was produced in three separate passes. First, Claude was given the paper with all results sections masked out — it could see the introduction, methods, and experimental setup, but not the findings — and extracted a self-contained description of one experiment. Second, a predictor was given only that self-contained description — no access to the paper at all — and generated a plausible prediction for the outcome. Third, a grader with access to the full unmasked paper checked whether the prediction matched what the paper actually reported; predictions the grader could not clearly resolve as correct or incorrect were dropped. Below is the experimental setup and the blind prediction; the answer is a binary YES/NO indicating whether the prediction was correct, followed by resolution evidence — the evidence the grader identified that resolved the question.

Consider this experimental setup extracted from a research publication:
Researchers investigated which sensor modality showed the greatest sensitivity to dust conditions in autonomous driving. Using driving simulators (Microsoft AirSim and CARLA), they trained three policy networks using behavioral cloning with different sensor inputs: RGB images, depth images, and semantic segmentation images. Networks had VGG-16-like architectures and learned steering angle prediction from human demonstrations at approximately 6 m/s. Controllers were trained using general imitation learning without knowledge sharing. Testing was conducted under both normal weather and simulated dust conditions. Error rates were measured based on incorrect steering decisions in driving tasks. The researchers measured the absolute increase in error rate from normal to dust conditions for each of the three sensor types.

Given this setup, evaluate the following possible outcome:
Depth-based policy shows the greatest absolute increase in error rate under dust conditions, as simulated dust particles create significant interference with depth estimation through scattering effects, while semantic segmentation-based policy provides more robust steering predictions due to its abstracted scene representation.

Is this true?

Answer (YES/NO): NO